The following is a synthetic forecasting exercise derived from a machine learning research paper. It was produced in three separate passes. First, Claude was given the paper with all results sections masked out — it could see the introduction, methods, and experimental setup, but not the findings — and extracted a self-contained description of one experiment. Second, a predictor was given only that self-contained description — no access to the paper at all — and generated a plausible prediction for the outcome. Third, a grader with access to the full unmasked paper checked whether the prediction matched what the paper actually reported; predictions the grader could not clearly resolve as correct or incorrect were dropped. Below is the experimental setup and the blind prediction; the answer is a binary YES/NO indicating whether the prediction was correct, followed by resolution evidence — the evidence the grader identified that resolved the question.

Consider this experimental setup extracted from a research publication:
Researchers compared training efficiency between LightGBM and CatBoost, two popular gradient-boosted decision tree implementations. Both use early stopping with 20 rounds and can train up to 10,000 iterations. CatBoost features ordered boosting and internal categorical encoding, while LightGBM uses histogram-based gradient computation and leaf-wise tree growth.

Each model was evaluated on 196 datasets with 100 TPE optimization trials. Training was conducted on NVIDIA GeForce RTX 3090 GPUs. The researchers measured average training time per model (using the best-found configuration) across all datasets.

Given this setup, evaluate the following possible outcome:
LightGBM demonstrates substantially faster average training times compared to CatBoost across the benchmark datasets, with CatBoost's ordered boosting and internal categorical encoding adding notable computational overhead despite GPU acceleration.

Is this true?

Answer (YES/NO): NO